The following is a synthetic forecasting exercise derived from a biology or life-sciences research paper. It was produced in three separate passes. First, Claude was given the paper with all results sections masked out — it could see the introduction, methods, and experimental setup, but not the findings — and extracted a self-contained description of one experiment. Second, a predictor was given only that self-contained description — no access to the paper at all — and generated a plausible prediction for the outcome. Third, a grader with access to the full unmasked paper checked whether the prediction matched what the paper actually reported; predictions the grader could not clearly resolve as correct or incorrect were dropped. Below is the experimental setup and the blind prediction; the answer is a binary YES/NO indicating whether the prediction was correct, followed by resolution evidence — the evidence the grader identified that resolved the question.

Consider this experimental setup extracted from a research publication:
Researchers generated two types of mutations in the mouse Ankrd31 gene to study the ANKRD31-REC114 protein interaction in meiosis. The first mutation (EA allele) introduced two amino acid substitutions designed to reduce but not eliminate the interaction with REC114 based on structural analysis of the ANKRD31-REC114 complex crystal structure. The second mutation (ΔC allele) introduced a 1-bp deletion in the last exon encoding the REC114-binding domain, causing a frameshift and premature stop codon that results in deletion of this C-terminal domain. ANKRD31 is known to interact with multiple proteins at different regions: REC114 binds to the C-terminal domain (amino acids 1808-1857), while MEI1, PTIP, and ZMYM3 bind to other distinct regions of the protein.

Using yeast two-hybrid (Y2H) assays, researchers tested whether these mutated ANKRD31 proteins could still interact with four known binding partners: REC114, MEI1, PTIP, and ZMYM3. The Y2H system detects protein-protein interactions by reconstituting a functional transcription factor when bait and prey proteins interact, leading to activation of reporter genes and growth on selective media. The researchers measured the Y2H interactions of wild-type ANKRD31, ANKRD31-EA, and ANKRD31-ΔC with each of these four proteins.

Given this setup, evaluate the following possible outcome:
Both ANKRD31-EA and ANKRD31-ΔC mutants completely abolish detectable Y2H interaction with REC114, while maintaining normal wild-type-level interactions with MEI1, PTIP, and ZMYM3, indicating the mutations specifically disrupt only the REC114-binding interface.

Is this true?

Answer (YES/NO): NO